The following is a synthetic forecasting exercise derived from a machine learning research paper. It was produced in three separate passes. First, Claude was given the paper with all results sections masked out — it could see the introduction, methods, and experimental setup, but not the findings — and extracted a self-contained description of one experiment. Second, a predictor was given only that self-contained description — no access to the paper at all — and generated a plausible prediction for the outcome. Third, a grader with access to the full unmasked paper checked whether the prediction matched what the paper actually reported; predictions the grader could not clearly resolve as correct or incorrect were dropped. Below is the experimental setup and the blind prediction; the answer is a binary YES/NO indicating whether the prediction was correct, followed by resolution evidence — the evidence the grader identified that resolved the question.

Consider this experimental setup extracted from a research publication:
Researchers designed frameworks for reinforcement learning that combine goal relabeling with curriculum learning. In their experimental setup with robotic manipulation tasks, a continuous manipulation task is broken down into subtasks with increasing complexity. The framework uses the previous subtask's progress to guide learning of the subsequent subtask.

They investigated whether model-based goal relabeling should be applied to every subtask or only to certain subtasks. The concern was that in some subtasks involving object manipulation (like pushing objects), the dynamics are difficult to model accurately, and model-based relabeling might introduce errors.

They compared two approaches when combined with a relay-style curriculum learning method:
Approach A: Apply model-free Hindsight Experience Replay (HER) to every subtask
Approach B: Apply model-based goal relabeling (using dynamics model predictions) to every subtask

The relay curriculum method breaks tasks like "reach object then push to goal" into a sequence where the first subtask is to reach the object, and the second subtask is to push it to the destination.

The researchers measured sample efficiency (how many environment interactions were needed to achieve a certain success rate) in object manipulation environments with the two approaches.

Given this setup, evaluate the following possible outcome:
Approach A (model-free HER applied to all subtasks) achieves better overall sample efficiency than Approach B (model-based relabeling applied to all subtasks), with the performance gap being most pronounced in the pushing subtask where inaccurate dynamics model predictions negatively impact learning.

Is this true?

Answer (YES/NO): NO